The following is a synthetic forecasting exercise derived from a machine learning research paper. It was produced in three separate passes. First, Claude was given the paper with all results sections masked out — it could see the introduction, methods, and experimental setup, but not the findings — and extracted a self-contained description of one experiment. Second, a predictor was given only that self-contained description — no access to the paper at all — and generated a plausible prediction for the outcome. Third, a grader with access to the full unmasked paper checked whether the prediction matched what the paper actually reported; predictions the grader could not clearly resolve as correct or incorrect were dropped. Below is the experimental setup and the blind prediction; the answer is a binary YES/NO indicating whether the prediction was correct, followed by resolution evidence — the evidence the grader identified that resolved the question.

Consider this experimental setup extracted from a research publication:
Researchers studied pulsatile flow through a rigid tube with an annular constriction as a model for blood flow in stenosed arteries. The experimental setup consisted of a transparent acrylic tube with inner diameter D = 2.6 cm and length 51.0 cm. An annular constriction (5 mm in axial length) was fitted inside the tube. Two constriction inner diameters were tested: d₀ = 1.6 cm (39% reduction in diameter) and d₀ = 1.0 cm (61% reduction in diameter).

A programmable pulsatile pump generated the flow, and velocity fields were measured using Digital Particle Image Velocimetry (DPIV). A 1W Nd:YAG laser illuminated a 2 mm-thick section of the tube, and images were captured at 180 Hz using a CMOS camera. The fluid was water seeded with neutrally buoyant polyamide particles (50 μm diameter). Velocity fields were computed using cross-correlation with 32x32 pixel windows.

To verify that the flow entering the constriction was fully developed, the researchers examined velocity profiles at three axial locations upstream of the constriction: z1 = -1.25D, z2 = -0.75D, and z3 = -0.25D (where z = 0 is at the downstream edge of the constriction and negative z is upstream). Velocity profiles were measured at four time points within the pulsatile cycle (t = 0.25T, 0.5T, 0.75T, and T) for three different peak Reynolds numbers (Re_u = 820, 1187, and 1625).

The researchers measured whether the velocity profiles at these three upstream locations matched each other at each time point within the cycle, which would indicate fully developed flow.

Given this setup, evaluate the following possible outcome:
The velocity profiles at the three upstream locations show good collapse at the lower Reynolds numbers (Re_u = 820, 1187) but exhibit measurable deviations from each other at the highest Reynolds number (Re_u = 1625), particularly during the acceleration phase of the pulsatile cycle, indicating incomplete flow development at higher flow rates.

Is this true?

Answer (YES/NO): NO